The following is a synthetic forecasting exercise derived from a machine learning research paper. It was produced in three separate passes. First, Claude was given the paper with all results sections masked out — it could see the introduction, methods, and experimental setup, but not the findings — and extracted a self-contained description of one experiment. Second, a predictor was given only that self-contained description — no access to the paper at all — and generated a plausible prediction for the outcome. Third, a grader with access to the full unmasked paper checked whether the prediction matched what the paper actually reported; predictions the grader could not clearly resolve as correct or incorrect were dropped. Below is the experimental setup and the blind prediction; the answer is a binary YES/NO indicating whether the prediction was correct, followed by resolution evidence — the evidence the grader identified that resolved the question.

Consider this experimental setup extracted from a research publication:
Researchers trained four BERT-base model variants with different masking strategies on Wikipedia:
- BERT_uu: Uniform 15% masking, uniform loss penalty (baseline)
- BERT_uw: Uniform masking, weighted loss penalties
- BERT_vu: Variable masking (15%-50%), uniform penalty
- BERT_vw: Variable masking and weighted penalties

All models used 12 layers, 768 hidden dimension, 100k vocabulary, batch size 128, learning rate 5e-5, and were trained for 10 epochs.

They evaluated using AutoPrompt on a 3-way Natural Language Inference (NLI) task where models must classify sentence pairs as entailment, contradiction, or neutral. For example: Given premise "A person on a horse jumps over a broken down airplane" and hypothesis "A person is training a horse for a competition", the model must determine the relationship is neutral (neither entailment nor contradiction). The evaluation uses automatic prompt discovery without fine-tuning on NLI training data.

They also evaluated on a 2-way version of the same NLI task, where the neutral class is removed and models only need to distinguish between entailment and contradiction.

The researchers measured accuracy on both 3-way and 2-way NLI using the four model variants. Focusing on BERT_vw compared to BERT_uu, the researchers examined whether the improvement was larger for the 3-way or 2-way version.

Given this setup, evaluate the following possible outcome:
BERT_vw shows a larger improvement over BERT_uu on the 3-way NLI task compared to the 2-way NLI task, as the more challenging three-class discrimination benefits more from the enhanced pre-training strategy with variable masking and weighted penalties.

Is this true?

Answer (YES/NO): YES